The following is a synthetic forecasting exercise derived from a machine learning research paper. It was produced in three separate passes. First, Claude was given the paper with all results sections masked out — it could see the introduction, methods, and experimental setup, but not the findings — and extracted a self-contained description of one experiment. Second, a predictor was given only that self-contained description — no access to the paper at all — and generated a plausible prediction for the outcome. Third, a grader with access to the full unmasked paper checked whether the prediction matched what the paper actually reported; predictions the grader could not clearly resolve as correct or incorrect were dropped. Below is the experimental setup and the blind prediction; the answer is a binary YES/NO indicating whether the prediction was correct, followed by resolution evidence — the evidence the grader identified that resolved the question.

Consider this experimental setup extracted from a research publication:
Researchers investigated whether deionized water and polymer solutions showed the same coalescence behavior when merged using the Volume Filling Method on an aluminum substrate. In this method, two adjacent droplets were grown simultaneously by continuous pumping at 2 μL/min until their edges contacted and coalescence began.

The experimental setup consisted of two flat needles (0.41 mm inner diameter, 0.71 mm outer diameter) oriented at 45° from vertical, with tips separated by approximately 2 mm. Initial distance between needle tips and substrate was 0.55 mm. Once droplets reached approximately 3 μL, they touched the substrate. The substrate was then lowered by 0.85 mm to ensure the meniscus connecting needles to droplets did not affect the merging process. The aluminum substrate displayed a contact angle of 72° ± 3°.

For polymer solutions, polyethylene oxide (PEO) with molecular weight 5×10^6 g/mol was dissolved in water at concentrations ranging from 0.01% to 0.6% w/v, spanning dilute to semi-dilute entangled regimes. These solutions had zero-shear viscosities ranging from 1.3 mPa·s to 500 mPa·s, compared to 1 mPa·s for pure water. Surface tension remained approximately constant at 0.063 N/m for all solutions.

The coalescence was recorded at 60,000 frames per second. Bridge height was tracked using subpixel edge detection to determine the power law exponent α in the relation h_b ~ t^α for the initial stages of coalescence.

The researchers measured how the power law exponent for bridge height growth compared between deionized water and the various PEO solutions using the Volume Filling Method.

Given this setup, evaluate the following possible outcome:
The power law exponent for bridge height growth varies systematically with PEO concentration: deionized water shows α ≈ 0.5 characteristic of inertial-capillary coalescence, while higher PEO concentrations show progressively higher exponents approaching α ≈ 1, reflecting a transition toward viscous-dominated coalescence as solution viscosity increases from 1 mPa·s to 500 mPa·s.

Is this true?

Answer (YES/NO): NO